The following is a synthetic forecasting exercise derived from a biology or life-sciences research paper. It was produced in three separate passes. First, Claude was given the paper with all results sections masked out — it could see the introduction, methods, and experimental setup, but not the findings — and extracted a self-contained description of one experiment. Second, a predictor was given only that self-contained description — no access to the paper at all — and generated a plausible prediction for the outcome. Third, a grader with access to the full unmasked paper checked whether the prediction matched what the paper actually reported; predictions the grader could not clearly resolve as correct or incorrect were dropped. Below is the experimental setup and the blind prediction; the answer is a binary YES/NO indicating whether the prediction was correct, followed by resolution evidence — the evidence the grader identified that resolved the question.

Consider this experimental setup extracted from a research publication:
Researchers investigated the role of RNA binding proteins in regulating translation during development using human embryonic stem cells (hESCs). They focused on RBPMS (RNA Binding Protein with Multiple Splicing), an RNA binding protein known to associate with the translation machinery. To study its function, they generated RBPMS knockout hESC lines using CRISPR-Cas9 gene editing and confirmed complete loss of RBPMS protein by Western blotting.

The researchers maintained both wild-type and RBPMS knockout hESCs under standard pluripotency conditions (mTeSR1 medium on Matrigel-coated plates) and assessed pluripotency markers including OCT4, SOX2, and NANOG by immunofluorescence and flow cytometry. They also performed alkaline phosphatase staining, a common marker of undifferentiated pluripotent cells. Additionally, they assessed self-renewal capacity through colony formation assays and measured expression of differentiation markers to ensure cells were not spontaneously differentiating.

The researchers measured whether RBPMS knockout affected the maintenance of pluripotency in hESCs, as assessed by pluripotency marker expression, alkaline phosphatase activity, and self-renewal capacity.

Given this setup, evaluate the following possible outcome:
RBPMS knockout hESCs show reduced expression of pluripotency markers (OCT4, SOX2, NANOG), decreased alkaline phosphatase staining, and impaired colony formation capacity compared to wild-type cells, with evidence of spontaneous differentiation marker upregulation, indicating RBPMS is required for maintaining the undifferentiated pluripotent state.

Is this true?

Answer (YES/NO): NO